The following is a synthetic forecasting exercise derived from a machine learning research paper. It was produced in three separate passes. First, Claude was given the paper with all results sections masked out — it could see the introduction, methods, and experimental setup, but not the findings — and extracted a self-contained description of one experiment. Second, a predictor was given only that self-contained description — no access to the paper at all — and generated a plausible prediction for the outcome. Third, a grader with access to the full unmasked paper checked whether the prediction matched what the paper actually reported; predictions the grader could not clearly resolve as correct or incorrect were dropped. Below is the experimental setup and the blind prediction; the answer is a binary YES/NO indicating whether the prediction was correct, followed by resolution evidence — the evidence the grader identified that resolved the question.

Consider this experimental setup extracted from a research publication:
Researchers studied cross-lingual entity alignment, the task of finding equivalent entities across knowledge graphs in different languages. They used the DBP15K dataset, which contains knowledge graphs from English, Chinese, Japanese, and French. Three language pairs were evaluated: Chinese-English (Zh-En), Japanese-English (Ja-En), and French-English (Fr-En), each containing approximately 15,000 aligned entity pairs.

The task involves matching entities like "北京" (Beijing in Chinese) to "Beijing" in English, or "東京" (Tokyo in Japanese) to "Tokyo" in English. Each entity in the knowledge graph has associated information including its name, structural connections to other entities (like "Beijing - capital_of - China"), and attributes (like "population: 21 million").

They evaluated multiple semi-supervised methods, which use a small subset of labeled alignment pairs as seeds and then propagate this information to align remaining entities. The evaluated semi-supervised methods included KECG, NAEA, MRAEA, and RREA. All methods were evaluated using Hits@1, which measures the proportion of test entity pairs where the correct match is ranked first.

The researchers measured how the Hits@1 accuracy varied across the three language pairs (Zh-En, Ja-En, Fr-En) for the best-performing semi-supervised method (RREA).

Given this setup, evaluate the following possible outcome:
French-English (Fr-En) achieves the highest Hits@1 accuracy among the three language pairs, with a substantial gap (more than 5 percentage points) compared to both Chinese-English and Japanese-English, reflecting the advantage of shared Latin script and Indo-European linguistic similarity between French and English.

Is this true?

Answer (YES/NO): NO